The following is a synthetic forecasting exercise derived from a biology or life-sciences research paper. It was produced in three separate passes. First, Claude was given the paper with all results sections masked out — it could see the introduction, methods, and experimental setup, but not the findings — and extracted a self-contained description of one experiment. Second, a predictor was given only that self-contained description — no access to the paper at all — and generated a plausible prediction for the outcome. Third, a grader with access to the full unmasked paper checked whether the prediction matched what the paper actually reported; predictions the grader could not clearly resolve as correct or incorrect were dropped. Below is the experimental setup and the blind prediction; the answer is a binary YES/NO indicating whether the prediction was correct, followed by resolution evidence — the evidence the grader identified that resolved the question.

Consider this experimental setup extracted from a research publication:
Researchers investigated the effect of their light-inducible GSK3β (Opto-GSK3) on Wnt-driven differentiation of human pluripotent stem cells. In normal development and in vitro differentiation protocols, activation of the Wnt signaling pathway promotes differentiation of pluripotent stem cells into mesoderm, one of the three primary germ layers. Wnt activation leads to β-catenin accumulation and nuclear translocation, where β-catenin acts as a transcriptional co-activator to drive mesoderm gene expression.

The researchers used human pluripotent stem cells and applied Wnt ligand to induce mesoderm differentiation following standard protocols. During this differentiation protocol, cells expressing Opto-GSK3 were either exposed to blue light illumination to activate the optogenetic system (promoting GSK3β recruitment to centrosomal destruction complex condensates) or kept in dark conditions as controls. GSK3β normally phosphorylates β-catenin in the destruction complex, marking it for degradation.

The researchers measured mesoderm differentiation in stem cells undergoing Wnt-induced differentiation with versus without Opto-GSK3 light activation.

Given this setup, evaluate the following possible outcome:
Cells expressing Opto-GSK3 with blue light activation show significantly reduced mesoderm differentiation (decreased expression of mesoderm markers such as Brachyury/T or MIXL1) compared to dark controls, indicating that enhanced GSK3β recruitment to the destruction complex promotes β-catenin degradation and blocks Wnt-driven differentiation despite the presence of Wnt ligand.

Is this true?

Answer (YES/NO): YES